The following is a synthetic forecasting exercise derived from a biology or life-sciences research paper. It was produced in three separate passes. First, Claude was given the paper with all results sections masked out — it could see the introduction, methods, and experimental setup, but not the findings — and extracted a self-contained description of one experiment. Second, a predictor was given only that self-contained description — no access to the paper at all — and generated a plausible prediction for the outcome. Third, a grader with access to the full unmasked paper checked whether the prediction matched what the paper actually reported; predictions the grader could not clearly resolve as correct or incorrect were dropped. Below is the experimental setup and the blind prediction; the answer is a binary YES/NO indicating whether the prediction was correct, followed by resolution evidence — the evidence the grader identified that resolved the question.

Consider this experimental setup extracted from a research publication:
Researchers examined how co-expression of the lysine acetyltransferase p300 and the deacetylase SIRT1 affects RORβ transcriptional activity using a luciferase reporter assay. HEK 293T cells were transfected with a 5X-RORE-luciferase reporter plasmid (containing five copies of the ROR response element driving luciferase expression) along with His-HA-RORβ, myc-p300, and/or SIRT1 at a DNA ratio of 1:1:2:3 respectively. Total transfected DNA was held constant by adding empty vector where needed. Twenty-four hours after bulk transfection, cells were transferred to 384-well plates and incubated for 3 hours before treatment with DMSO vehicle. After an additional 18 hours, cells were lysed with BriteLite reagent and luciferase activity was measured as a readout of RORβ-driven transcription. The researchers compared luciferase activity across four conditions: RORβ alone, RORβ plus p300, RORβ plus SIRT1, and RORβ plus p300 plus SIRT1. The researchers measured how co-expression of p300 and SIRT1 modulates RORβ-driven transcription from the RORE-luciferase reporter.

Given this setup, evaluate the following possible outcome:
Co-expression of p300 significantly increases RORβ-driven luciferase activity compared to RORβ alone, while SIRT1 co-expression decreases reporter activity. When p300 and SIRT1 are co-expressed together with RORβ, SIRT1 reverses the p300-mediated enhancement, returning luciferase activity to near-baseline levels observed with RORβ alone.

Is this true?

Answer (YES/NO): NO